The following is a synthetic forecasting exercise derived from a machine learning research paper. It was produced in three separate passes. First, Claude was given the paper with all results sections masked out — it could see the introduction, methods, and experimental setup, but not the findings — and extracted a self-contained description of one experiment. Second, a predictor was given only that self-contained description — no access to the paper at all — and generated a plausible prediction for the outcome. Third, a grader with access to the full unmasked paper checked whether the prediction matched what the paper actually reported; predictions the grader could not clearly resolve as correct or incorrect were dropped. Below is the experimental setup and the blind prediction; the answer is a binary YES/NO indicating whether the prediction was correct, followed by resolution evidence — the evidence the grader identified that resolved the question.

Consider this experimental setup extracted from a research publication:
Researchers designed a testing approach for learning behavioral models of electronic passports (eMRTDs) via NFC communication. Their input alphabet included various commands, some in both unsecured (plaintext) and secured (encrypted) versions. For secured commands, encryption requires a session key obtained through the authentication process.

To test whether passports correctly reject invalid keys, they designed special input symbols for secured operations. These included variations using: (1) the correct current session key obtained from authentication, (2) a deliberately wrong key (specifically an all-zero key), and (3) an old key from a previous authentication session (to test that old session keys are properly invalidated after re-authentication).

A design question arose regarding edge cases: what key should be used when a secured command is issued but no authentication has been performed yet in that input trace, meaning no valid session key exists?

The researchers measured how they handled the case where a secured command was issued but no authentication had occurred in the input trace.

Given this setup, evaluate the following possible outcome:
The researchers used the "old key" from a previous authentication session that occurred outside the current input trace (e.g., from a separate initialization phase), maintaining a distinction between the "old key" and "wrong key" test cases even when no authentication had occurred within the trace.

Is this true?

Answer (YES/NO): NO